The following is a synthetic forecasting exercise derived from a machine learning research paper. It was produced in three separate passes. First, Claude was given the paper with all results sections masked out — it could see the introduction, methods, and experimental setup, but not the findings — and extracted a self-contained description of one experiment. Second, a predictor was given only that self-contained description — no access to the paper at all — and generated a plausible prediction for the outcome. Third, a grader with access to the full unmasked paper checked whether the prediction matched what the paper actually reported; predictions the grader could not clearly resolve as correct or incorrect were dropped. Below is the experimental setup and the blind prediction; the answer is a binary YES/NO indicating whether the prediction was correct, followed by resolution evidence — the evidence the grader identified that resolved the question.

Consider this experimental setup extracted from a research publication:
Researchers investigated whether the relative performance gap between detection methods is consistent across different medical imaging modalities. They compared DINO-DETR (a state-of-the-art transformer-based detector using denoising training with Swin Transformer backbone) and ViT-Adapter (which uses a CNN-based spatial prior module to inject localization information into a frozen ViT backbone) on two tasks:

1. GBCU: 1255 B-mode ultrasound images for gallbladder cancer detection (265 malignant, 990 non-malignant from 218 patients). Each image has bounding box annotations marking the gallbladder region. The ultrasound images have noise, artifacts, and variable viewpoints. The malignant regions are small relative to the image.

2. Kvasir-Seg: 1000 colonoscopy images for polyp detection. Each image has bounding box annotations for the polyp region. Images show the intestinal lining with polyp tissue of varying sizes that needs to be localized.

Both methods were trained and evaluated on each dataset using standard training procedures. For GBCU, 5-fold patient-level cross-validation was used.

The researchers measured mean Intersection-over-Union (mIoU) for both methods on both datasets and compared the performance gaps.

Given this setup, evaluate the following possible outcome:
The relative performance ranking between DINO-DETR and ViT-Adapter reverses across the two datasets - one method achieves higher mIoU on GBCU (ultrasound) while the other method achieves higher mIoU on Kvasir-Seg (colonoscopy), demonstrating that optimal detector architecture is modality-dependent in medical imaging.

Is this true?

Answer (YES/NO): YES